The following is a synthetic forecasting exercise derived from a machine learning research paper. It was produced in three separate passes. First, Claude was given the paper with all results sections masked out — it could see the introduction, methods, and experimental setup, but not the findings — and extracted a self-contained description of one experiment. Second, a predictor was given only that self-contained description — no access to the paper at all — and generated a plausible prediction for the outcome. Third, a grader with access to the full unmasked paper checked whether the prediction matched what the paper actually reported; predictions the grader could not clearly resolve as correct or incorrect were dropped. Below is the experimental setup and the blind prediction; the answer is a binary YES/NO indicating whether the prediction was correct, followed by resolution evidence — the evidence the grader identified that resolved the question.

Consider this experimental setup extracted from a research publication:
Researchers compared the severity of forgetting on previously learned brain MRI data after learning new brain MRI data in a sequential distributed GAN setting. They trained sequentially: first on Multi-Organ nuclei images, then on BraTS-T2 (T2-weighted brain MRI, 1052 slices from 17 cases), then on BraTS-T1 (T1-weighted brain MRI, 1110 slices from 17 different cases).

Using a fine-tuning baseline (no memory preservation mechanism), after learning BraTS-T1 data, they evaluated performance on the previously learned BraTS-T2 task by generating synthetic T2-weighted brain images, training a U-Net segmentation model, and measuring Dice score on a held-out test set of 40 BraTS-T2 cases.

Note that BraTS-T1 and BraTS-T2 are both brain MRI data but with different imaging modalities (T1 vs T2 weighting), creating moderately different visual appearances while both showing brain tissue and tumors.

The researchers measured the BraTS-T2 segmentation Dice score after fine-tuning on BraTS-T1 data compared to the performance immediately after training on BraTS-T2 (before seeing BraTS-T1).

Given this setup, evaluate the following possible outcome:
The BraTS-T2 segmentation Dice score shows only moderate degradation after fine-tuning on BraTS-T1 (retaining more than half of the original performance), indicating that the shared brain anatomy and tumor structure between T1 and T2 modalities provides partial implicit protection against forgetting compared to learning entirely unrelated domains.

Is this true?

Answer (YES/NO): NO